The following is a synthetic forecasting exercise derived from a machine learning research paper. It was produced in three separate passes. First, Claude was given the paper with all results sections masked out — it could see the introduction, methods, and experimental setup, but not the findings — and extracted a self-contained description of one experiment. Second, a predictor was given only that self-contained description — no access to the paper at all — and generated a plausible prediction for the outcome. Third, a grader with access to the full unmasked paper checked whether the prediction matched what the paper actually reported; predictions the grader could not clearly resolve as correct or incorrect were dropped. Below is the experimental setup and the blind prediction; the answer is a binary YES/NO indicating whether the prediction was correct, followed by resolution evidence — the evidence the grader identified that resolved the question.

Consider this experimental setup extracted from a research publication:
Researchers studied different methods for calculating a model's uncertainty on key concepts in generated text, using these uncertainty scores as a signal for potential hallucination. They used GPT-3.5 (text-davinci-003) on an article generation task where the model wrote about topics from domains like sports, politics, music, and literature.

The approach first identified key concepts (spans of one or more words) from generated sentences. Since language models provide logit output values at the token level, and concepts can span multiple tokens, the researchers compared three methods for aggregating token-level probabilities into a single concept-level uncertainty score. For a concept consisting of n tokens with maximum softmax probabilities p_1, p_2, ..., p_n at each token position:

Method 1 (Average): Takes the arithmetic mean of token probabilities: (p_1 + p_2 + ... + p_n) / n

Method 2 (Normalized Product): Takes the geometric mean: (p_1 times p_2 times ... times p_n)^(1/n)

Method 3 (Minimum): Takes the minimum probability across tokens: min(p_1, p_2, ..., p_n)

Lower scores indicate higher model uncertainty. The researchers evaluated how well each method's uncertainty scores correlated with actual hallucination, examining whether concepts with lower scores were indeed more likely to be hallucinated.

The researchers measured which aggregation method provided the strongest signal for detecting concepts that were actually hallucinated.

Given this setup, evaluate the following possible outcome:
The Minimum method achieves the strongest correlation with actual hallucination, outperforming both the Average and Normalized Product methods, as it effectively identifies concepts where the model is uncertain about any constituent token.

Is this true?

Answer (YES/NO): YES